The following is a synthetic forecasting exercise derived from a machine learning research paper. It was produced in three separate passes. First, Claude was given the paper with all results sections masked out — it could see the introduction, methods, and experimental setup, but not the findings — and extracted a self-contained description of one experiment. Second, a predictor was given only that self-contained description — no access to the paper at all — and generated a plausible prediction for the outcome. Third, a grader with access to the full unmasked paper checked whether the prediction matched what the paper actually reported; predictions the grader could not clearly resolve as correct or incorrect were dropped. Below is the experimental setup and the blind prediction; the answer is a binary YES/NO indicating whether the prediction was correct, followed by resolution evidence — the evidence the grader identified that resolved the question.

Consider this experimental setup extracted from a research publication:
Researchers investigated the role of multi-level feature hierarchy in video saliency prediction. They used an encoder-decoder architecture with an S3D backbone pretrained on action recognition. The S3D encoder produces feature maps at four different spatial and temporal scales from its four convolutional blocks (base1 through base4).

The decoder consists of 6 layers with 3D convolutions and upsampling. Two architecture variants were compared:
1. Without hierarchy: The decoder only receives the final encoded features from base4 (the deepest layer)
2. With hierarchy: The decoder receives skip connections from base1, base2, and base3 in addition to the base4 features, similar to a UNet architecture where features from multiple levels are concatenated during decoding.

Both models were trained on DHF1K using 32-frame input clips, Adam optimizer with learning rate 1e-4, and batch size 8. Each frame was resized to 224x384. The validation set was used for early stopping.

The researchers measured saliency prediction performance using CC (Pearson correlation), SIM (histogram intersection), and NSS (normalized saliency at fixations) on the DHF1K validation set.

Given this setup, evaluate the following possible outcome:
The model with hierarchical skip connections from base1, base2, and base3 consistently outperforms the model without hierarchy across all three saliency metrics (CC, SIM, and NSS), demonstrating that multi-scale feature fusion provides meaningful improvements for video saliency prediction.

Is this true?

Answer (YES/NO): YES